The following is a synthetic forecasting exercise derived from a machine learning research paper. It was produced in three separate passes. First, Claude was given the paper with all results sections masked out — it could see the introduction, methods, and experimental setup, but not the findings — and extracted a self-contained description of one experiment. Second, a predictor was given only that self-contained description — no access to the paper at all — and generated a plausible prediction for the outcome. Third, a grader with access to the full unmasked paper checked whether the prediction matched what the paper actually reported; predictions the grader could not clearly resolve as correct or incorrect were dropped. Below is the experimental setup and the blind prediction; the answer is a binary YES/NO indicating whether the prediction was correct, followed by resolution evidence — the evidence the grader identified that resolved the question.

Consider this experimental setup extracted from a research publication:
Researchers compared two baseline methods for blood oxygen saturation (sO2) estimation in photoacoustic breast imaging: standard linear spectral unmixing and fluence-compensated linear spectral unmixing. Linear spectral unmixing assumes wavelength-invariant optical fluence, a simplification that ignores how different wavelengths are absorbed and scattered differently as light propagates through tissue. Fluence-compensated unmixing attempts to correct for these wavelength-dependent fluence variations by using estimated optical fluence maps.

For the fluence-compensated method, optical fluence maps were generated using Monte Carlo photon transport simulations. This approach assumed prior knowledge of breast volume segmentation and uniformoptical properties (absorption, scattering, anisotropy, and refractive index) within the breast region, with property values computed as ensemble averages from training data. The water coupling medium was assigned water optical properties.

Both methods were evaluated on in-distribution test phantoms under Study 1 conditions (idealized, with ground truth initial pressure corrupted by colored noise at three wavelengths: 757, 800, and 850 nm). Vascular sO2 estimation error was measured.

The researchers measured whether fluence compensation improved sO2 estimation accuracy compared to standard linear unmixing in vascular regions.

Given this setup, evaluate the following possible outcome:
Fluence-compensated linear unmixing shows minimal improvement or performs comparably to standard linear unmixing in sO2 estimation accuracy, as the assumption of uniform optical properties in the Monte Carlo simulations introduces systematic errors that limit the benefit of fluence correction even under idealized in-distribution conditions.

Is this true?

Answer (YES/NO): NO